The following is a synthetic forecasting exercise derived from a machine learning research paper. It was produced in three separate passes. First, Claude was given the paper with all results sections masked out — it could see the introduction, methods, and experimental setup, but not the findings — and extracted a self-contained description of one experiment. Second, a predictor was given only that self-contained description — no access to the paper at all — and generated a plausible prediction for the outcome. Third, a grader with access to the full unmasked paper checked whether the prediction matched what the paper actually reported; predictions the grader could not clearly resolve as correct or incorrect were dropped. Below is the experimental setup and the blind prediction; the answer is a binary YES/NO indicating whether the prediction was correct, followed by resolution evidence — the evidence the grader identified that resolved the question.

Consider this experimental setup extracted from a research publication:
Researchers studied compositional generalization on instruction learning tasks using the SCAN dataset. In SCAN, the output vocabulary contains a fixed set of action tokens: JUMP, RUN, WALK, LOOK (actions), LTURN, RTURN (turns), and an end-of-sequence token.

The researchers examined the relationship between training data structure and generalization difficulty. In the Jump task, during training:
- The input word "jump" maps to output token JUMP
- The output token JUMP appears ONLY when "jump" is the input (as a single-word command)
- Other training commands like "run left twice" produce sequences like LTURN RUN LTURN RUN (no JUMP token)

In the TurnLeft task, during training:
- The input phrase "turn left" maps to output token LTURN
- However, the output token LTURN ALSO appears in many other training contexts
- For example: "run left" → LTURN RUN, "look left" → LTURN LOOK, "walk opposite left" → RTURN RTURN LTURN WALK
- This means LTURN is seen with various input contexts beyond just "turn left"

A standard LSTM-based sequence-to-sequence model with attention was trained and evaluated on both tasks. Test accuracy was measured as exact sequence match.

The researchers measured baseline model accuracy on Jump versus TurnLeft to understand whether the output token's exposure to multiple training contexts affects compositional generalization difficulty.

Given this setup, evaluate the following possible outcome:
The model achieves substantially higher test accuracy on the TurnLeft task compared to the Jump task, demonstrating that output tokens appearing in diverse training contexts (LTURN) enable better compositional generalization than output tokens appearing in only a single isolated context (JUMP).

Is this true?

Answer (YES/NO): YES